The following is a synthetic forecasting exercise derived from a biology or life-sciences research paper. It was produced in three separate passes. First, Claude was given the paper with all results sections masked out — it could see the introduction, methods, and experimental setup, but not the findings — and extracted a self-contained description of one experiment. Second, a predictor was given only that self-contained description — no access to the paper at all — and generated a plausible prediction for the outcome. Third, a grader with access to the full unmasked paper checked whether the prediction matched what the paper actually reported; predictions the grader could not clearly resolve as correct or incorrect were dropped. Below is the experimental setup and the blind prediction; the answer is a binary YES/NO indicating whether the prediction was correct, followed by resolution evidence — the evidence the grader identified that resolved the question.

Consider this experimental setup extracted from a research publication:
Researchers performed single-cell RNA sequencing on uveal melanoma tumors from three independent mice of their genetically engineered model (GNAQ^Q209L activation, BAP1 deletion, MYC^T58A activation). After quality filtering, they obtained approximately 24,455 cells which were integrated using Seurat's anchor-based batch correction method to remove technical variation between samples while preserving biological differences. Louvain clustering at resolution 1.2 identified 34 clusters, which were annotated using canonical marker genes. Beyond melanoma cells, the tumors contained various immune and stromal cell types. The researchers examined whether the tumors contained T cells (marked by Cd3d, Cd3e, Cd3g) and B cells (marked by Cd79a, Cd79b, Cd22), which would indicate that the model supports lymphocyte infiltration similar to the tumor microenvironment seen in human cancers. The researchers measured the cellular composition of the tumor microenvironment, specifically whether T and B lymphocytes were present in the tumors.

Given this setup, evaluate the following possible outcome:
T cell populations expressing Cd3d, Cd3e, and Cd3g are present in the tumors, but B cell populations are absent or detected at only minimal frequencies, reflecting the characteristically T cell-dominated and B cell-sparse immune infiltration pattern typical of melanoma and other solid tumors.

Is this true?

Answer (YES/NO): NO